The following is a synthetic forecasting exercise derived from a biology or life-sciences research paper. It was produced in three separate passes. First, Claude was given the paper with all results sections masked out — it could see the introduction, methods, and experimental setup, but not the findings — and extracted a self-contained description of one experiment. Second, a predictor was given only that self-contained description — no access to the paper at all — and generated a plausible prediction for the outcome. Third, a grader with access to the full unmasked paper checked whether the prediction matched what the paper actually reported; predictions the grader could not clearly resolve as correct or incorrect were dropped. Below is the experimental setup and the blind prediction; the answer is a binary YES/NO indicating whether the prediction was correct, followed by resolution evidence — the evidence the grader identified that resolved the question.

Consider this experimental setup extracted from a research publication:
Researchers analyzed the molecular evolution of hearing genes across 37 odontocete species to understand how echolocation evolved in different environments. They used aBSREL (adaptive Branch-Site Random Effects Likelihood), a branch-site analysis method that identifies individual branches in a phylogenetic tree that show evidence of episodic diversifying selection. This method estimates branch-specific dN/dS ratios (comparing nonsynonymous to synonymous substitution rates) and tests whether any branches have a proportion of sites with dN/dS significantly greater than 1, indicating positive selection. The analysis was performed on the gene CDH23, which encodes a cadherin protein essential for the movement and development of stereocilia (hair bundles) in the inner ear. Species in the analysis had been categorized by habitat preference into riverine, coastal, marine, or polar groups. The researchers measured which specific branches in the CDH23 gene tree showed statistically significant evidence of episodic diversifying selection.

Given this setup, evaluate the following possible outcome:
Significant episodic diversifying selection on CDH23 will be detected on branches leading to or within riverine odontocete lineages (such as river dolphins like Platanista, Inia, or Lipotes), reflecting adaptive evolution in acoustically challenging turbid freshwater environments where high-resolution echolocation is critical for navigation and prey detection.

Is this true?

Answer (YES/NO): NO